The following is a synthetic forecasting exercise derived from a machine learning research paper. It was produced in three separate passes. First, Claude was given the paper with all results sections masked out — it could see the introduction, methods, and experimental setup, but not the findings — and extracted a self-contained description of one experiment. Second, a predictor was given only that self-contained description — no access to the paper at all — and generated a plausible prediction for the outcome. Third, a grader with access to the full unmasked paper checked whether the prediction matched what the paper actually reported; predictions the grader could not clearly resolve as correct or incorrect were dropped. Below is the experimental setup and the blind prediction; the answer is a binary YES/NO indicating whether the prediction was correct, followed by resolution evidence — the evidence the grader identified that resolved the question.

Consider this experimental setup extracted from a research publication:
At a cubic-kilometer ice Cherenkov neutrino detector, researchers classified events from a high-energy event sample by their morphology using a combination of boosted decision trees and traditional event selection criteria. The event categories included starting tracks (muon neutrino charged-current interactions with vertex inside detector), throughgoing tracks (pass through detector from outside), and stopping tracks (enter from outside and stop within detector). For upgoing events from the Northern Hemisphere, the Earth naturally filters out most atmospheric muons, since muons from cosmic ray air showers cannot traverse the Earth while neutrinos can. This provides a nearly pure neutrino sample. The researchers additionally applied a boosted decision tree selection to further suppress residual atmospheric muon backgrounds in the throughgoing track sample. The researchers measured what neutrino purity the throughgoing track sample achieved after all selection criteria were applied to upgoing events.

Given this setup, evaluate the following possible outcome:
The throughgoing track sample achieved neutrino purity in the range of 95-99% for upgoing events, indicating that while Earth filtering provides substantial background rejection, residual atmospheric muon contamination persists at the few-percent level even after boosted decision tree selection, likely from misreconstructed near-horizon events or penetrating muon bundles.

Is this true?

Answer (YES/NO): NO